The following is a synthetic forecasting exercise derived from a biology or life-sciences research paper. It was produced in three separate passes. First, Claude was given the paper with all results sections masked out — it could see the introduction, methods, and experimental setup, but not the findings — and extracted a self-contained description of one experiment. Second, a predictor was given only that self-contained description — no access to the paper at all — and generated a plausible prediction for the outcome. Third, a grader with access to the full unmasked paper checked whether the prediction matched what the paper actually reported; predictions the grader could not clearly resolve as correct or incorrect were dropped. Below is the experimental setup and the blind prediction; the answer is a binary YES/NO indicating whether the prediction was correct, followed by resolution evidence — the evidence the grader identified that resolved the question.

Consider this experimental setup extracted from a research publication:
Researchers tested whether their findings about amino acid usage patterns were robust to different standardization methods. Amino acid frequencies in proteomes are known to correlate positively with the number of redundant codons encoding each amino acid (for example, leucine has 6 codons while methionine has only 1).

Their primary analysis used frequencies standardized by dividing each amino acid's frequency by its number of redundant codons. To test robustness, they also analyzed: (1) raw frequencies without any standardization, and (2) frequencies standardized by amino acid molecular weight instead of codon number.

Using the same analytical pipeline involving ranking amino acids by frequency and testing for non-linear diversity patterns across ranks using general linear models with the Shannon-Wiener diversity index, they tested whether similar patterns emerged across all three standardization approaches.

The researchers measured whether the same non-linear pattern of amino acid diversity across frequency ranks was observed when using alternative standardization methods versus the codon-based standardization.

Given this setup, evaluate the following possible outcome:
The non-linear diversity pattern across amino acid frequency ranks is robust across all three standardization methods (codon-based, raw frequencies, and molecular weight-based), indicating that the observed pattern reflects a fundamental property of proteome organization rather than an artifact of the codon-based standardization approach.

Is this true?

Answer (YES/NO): YES